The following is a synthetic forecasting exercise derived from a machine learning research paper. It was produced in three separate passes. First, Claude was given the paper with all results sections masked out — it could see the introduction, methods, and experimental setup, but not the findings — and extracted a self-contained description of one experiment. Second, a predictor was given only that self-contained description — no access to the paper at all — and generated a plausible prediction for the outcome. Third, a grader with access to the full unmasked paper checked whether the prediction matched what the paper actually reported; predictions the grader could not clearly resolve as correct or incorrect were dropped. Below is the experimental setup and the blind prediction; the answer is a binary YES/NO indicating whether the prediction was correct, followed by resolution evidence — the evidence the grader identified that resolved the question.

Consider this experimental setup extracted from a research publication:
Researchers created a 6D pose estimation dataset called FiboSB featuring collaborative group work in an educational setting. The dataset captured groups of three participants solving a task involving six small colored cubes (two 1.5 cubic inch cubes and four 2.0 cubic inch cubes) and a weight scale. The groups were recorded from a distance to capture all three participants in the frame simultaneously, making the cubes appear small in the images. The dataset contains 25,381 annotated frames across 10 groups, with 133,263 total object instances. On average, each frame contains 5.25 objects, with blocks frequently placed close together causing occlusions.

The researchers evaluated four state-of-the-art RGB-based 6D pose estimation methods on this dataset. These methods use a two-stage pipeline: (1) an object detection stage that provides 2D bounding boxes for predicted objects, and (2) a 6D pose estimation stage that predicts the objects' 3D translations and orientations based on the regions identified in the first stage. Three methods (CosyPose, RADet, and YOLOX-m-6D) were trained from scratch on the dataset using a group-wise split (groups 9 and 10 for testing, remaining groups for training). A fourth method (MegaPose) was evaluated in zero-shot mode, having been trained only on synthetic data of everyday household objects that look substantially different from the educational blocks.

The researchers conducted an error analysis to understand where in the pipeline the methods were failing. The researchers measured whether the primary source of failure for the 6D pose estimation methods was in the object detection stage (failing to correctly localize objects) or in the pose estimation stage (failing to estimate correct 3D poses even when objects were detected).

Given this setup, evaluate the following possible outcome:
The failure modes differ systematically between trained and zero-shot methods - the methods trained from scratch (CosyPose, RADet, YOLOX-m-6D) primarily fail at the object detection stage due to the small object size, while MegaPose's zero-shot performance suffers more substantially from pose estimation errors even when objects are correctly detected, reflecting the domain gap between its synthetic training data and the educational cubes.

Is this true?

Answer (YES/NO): YES